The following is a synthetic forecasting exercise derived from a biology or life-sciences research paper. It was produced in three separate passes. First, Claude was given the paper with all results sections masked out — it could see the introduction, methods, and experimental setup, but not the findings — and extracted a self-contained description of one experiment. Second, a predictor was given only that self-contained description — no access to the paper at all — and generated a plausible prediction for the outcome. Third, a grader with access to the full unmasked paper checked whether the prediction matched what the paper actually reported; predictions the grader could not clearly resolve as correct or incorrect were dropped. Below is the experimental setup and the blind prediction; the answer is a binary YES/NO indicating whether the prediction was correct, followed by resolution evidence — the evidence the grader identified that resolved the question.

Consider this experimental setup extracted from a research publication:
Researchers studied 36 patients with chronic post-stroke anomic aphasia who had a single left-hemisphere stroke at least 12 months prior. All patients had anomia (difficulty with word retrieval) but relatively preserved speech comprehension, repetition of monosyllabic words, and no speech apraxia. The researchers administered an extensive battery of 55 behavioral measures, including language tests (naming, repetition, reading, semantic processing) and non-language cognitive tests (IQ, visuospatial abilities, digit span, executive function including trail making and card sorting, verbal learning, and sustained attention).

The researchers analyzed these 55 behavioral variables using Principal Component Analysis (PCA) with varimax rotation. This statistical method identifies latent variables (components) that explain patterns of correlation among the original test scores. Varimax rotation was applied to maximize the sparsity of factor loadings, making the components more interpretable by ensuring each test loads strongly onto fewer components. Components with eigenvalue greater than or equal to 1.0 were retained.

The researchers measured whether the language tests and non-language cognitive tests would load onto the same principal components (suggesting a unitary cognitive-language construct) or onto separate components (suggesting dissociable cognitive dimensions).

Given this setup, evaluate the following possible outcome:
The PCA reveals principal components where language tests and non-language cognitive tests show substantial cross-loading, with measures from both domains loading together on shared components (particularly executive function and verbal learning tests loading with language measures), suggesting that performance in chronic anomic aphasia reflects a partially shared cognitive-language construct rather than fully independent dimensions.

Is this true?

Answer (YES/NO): NO